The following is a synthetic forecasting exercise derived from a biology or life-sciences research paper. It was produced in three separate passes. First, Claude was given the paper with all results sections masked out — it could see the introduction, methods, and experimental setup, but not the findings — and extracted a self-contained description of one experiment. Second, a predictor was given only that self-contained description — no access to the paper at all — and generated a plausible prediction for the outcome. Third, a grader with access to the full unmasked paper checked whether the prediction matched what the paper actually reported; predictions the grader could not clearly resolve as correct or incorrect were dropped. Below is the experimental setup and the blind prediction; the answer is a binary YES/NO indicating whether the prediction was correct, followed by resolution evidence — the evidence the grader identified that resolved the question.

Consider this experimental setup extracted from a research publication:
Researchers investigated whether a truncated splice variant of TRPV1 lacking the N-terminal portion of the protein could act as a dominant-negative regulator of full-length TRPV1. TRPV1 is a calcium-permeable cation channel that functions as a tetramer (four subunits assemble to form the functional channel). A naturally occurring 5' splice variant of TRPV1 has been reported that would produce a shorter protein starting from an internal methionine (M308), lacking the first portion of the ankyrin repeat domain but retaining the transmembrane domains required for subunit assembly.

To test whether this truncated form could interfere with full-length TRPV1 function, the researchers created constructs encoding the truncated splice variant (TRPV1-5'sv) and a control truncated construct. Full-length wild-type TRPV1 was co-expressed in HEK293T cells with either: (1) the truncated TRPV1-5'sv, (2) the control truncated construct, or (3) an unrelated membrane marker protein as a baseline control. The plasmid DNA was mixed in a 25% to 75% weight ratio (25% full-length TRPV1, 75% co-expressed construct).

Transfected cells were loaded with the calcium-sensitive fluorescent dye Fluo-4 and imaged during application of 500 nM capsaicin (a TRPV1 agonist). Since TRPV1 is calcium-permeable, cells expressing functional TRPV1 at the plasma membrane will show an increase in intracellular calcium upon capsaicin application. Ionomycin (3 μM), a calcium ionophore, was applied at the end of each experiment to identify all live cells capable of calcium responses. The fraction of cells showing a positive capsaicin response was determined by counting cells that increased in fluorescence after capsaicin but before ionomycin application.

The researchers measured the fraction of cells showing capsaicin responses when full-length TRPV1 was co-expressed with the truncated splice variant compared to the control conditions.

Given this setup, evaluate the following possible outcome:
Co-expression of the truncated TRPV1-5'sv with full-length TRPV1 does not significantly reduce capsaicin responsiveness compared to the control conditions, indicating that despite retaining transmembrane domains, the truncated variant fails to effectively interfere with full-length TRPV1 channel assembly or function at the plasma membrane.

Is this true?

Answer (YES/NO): NO